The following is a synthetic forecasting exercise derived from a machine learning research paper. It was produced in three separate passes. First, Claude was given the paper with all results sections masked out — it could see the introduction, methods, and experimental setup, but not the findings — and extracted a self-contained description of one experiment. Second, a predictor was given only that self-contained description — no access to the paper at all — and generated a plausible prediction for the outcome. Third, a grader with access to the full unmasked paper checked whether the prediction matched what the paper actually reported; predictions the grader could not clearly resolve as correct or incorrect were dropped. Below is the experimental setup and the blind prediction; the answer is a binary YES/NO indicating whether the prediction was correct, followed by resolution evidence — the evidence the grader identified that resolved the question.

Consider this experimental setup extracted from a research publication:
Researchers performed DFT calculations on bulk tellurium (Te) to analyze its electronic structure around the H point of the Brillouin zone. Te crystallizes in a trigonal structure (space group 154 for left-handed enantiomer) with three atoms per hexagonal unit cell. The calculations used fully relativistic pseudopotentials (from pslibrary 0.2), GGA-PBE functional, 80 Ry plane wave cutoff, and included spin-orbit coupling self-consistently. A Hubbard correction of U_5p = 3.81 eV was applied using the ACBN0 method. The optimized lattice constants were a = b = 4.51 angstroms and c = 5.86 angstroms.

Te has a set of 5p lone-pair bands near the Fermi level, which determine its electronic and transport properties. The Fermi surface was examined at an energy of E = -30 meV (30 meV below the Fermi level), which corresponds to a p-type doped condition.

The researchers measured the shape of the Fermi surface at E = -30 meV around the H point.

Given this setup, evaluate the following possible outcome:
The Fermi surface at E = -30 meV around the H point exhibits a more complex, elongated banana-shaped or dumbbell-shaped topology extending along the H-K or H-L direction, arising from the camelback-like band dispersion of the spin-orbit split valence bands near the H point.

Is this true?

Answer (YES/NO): YES